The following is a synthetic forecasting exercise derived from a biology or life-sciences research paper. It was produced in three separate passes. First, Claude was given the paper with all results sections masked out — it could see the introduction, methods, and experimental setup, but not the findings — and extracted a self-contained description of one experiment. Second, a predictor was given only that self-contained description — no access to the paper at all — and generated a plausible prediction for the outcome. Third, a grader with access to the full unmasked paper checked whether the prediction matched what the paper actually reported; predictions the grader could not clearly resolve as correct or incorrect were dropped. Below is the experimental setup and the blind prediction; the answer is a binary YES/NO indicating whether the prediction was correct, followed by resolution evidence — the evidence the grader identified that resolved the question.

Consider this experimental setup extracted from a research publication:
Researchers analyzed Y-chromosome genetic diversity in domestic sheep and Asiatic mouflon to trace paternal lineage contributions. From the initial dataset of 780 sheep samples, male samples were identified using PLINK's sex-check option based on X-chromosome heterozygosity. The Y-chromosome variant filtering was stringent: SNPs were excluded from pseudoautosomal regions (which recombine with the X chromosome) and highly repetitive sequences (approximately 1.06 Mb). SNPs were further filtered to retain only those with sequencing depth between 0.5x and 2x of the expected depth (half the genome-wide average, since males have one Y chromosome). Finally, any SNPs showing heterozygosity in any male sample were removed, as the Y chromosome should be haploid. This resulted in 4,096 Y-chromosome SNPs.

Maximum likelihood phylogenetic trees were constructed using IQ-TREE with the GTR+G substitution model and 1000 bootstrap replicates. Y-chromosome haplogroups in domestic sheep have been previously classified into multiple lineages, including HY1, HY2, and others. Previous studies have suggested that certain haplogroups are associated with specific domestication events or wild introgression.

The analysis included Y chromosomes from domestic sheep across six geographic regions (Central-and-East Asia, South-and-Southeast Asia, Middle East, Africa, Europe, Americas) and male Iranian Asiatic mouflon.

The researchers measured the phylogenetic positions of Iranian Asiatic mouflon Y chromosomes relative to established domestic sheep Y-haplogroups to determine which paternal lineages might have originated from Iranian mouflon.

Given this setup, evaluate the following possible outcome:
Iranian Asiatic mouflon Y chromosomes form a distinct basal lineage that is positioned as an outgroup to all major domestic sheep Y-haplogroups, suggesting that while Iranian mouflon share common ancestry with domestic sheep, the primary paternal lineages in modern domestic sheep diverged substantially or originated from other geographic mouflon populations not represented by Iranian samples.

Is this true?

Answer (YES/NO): NO